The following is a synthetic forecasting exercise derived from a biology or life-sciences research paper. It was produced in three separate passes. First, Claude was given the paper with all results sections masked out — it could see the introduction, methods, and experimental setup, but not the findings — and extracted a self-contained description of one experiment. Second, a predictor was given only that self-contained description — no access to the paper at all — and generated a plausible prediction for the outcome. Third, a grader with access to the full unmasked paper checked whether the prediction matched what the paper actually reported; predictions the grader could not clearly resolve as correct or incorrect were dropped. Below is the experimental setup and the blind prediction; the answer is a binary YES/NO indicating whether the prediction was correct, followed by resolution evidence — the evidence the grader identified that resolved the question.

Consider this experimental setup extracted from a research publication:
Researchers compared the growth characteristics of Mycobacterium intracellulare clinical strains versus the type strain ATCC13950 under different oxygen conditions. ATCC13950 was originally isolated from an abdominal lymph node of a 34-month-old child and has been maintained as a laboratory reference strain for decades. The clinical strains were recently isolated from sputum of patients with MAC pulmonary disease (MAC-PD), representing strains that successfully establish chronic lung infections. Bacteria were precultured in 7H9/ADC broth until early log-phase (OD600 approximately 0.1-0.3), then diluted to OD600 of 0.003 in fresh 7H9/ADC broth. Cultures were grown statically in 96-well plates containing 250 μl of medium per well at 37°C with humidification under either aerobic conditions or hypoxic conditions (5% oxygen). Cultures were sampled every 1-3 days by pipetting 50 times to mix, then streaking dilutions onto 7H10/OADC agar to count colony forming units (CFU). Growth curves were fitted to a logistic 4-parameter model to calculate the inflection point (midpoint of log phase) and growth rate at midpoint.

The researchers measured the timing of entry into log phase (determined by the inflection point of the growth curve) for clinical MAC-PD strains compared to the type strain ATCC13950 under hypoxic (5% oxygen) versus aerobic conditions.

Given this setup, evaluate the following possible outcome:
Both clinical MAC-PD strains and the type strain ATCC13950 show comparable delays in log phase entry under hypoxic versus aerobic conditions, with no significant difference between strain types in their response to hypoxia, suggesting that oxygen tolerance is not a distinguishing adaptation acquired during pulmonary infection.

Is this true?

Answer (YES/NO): NO